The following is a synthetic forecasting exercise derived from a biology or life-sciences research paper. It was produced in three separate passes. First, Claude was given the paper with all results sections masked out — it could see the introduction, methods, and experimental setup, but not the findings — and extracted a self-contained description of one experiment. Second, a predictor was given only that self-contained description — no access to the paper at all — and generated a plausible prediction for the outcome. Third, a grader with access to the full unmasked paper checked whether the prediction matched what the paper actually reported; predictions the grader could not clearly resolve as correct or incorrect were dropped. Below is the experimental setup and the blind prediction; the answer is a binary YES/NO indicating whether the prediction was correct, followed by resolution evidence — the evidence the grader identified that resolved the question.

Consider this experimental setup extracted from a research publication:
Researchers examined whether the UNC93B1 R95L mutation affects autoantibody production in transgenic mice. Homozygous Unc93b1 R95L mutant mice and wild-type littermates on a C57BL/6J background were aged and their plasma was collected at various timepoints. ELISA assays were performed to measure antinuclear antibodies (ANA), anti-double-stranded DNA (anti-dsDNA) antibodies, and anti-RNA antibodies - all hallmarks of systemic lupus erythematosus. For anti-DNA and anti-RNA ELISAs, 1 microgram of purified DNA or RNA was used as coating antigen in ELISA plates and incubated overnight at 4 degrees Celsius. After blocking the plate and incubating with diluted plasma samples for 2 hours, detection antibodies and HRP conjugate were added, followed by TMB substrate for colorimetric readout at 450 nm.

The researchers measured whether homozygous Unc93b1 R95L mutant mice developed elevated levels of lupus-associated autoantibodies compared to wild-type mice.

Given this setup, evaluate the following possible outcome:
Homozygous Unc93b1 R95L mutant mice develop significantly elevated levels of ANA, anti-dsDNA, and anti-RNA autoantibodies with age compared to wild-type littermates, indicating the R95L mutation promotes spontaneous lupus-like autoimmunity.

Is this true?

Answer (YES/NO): YES